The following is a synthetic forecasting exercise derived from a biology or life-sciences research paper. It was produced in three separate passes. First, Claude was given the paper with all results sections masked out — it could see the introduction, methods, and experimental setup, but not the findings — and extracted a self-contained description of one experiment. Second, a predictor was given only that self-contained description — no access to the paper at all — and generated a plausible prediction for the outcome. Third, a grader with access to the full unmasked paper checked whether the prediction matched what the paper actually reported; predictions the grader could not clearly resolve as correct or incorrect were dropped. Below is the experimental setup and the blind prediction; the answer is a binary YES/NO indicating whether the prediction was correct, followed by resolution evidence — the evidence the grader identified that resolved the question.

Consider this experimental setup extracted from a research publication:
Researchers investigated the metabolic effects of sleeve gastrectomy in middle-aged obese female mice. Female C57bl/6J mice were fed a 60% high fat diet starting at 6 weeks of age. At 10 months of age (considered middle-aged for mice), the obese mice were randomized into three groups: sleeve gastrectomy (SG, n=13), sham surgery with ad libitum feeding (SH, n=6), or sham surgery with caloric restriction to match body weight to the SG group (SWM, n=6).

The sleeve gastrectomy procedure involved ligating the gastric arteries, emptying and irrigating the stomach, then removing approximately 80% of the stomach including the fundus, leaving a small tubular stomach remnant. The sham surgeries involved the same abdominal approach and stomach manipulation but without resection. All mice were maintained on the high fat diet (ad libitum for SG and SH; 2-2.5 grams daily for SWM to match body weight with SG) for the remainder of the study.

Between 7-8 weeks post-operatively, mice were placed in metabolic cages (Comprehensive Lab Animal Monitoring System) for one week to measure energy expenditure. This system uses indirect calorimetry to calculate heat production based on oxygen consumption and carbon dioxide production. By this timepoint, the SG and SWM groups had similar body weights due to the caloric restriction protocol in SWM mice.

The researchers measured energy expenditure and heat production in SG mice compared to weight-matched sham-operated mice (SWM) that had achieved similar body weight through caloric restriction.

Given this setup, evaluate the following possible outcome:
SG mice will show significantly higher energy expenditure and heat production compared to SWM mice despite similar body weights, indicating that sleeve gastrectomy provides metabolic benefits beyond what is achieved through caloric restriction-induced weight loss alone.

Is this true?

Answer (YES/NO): YES